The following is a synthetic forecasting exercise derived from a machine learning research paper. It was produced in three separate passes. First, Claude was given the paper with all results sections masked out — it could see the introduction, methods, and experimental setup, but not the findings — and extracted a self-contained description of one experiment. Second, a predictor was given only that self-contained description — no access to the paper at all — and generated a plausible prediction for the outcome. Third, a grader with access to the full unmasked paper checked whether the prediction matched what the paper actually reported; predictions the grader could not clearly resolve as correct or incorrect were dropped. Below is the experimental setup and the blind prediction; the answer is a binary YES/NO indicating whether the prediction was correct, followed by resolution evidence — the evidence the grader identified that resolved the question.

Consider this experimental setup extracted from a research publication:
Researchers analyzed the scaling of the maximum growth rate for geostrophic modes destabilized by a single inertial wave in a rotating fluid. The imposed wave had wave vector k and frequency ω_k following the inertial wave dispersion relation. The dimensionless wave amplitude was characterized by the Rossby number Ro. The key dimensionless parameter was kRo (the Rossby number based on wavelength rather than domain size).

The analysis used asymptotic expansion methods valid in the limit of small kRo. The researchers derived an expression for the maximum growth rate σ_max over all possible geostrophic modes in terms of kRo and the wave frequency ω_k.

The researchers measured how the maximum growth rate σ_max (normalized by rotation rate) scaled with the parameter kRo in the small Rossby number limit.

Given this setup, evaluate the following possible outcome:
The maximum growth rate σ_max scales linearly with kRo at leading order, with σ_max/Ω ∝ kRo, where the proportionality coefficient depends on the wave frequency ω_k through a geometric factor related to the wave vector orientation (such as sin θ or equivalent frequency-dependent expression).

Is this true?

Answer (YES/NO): NO